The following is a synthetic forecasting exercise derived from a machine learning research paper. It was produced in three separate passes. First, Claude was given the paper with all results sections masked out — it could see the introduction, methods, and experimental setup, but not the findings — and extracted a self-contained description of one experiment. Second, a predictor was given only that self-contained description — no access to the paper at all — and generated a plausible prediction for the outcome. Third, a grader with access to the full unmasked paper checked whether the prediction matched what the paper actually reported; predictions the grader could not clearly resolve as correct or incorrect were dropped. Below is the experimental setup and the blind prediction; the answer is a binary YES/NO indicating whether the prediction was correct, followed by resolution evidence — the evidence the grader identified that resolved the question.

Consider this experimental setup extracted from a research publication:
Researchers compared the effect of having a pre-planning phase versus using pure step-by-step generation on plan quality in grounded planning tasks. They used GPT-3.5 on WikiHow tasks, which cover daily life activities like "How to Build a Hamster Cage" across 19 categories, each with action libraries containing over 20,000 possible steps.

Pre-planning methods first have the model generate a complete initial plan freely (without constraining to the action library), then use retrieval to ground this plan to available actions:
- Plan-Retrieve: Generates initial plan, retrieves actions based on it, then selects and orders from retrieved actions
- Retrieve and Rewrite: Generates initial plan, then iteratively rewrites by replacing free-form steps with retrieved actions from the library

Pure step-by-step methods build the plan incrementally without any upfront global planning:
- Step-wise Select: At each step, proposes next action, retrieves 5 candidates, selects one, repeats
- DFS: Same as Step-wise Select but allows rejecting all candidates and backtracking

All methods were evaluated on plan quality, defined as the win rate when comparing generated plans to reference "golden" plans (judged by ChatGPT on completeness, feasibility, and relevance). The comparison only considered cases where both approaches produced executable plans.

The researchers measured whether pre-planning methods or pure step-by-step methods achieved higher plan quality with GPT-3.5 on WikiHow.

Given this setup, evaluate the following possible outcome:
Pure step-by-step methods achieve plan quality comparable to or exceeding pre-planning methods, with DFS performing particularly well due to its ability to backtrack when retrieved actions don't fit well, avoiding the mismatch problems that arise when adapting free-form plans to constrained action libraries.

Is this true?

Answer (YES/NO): NO